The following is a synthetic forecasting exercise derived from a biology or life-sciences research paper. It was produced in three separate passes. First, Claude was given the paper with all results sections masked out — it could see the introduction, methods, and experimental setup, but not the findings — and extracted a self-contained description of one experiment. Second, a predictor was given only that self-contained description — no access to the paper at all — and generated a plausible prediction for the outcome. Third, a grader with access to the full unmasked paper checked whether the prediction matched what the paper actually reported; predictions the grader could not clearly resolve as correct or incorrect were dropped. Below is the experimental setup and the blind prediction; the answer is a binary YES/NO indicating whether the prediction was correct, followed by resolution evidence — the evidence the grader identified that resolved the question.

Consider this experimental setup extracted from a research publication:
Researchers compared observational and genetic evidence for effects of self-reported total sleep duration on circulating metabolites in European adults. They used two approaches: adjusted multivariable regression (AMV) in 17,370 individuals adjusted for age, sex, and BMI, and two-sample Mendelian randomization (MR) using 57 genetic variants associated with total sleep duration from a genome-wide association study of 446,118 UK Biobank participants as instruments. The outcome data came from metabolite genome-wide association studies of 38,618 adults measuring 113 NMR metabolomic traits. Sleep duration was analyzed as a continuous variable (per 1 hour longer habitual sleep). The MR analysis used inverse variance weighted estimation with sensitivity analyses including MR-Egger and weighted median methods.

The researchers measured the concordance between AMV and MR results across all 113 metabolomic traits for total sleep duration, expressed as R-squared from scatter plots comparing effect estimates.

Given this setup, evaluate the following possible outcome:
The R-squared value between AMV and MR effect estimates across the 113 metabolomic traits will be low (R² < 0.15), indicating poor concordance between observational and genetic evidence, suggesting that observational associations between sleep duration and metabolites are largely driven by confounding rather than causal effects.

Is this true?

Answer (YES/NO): NO